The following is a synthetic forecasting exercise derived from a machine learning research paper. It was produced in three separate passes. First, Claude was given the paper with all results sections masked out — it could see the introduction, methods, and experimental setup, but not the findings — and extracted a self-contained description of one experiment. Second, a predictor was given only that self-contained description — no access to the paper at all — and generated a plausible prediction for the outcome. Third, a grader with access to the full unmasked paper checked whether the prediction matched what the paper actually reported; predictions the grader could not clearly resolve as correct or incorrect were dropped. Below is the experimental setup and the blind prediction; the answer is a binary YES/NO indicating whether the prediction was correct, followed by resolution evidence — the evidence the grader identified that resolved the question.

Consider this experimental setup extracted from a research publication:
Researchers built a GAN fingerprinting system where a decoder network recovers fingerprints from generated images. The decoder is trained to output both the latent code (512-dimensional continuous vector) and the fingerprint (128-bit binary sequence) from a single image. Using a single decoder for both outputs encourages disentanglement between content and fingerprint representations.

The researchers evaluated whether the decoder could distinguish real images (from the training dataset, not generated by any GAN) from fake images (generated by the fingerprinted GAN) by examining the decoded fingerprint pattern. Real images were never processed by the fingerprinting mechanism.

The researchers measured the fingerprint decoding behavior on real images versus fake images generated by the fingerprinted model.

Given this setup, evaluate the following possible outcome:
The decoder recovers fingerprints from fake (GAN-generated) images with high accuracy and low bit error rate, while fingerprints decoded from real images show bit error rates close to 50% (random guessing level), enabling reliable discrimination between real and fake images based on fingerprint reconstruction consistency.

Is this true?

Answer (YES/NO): YES